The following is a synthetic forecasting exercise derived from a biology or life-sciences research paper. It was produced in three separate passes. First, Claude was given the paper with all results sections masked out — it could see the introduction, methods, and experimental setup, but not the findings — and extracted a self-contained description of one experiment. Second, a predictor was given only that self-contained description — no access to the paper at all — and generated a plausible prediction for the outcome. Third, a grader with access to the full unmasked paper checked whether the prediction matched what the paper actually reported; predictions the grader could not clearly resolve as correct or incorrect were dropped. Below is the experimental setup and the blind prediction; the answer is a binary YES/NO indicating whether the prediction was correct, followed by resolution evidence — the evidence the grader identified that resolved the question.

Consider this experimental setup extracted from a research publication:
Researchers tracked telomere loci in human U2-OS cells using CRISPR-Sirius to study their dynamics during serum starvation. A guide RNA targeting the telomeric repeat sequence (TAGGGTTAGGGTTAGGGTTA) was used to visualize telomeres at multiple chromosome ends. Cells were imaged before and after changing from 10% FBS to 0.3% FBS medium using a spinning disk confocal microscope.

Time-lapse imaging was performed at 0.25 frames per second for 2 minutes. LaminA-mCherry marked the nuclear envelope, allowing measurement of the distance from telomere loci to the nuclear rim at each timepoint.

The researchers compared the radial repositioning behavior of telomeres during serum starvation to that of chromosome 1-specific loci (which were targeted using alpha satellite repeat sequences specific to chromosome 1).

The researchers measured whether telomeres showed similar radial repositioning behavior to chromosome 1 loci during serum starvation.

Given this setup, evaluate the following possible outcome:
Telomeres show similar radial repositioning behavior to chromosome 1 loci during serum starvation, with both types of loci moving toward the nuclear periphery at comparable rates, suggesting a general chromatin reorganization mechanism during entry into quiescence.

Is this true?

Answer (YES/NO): NO